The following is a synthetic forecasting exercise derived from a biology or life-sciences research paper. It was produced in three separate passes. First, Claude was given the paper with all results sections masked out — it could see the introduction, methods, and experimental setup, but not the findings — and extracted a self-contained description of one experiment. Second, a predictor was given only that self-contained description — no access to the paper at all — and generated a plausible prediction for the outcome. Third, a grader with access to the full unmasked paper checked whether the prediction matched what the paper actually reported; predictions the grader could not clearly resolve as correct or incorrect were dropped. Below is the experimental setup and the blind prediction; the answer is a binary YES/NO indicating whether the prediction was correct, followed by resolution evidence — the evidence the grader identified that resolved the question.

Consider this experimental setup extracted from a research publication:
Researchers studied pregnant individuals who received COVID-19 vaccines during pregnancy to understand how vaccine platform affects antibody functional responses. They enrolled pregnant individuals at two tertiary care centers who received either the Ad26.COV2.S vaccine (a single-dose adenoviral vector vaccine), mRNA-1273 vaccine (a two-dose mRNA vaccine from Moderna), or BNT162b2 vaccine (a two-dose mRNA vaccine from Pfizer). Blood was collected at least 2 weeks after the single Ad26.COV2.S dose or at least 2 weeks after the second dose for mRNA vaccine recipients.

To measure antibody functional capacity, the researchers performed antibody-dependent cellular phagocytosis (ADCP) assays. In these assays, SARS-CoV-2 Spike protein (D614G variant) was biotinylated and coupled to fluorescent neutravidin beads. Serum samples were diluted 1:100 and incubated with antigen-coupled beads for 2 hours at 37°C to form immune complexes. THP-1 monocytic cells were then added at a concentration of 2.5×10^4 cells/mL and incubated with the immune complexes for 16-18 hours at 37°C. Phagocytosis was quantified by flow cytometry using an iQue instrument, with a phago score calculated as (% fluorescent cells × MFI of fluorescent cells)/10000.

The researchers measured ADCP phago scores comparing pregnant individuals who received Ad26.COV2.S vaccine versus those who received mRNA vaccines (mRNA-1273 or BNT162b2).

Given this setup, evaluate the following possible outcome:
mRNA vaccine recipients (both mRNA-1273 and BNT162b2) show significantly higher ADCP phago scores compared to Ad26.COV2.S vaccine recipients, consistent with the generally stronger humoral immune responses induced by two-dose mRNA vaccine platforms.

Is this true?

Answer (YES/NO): YES